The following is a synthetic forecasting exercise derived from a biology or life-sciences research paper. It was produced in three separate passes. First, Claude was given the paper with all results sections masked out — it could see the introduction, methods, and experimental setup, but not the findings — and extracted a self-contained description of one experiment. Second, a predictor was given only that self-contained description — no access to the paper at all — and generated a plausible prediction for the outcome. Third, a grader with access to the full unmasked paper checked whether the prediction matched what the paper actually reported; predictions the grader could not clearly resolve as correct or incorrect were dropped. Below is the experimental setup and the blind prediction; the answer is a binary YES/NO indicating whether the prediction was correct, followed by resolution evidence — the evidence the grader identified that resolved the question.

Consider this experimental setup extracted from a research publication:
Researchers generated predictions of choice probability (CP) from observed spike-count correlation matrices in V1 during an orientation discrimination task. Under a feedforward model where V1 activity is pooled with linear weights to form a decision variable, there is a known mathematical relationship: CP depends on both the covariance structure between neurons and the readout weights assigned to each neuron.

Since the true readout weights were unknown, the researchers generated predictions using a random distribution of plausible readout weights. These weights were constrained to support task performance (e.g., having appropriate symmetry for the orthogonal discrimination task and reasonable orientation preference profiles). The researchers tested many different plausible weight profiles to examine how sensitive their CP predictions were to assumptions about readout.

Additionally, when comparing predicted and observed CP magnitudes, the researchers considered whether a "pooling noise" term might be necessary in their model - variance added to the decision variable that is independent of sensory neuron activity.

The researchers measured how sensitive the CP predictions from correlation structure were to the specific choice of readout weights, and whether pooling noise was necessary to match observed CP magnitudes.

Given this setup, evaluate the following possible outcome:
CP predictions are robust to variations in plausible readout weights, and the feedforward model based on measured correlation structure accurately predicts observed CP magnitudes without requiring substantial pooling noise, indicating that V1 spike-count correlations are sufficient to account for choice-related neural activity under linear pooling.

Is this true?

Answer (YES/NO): NO